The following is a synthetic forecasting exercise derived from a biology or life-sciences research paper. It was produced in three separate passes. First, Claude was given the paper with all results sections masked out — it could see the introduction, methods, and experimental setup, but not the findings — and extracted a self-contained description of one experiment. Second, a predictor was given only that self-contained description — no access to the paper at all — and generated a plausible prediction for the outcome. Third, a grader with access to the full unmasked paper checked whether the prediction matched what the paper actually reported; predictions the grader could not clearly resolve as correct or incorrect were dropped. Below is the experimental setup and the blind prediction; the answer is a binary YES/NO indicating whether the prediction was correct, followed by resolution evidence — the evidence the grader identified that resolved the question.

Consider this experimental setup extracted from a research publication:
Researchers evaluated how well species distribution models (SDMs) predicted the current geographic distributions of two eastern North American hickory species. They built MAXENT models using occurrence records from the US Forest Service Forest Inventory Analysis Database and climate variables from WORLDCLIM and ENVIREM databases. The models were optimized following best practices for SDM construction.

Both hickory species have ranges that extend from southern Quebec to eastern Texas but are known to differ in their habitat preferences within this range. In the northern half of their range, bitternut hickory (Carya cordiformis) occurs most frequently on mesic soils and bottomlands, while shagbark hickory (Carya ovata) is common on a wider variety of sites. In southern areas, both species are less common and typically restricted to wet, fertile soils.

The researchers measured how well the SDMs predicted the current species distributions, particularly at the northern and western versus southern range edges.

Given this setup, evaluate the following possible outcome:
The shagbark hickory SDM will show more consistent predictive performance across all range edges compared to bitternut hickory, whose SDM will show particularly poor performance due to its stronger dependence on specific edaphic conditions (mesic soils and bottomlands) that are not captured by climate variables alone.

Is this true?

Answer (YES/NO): NO